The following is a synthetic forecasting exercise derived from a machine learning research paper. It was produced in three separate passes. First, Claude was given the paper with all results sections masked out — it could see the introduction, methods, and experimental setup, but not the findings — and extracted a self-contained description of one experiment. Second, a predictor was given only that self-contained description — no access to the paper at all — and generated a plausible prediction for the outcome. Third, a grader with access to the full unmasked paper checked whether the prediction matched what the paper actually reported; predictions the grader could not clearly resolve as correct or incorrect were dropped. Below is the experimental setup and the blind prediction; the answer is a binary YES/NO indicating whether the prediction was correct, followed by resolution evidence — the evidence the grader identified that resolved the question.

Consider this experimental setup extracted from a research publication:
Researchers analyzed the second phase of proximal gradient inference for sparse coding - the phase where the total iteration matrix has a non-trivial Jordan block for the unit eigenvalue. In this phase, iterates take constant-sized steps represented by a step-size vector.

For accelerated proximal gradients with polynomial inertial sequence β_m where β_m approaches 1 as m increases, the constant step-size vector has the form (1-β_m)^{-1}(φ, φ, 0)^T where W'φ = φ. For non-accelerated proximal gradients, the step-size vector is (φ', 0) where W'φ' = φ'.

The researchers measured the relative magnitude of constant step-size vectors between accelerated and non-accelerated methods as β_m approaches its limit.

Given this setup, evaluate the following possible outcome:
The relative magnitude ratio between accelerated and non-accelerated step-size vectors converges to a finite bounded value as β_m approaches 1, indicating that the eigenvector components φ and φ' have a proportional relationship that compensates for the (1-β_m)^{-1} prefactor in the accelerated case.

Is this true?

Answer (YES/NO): NO